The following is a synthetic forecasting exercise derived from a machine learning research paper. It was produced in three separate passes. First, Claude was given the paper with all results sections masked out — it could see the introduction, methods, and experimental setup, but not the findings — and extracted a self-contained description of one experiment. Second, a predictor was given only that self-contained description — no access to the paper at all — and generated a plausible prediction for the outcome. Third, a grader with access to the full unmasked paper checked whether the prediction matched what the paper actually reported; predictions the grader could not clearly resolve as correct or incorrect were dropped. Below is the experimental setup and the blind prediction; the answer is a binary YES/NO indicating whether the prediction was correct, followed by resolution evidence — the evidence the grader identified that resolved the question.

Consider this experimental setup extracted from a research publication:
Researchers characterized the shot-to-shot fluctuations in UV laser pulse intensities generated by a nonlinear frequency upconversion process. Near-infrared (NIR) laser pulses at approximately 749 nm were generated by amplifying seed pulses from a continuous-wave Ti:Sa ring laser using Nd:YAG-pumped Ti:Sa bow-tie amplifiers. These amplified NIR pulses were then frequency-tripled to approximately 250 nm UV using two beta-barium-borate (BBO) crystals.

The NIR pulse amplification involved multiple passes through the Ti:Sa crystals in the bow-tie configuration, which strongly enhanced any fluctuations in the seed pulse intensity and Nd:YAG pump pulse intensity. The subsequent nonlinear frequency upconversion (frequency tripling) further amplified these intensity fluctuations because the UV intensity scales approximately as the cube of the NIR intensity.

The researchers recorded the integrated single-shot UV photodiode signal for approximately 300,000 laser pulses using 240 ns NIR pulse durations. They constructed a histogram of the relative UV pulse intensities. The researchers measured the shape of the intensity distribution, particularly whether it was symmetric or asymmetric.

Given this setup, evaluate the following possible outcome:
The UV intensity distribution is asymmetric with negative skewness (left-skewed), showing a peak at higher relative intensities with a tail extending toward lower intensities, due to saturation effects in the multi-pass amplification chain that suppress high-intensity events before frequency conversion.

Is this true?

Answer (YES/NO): NO